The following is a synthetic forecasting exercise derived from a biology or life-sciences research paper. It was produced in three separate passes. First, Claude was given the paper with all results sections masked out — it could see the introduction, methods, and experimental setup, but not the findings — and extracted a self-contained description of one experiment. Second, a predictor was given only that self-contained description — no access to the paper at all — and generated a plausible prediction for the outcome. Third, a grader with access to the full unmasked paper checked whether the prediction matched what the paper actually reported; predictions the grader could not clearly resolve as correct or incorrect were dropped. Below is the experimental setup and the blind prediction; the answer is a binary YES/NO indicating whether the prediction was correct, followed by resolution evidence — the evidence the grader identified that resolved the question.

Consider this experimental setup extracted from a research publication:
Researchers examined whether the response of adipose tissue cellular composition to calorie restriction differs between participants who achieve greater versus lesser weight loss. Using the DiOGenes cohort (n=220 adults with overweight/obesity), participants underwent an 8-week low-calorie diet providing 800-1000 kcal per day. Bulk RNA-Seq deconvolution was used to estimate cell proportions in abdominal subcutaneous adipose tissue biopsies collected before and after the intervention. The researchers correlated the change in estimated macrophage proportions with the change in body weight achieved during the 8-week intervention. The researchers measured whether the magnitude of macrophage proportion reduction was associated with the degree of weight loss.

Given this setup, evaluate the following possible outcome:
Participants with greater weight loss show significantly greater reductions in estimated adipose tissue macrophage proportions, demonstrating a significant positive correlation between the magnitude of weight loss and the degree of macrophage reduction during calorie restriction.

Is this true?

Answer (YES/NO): NO